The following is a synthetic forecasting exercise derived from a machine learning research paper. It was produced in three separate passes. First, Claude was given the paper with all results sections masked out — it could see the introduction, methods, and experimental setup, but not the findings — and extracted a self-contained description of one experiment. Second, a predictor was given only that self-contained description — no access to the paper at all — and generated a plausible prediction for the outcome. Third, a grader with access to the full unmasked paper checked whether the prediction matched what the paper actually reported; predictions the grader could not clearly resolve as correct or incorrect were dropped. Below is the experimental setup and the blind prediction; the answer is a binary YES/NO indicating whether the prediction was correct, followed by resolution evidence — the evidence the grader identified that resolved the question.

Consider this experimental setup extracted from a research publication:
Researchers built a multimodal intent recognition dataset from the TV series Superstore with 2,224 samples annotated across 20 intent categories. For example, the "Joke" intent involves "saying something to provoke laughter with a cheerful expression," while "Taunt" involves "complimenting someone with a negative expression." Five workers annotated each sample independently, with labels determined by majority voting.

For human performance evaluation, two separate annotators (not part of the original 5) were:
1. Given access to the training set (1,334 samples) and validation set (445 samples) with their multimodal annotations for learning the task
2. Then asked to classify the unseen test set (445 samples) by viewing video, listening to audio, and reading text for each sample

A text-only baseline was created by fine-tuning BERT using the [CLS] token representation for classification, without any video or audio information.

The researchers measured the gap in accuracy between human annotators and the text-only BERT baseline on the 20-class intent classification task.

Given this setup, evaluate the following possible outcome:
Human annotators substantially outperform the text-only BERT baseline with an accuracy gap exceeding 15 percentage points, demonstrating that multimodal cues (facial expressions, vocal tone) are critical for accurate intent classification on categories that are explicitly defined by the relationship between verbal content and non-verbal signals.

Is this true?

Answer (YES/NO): NO